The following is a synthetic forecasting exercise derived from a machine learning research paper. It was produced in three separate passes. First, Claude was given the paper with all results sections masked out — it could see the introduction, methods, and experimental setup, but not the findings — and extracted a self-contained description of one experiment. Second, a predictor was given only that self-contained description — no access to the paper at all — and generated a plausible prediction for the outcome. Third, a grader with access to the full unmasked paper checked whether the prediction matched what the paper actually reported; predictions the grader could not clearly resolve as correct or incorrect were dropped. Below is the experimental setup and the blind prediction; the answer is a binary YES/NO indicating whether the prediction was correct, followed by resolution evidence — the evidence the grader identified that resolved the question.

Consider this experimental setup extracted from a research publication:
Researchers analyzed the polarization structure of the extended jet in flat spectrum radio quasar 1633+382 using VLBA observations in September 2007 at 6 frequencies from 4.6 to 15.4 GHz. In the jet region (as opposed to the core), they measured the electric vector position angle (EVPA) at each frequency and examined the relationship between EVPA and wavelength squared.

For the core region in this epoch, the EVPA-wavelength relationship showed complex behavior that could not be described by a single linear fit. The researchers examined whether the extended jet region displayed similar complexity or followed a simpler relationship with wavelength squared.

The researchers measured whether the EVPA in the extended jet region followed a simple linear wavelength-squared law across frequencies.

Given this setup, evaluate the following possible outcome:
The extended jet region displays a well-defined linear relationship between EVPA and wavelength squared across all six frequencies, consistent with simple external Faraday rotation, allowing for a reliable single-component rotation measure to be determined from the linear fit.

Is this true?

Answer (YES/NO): YES